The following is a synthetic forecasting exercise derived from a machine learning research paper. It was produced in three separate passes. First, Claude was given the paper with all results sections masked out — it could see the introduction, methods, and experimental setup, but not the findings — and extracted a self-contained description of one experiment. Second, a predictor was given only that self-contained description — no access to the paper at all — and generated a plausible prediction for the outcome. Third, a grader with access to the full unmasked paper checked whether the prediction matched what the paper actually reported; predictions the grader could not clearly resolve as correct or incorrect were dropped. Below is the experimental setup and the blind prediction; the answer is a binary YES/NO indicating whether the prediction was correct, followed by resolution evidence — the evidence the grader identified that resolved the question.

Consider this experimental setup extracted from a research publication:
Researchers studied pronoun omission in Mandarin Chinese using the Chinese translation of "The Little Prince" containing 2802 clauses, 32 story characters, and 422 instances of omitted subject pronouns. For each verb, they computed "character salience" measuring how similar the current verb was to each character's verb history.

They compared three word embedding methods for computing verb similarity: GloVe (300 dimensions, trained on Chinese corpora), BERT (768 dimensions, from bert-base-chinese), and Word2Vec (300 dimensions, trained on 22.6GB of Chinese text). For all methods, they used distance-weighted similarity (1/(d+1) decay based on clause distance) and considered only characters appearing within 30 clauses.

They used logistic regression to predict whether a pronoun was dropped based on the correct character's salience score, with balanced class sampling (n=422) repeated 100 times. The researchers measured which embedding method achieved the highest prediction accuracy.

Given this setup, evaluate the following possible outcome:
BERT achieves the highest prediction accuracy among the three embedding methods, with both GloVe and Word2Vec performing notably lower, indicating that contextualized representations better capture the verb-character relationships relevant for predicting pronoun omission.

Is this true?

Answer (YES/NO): NO